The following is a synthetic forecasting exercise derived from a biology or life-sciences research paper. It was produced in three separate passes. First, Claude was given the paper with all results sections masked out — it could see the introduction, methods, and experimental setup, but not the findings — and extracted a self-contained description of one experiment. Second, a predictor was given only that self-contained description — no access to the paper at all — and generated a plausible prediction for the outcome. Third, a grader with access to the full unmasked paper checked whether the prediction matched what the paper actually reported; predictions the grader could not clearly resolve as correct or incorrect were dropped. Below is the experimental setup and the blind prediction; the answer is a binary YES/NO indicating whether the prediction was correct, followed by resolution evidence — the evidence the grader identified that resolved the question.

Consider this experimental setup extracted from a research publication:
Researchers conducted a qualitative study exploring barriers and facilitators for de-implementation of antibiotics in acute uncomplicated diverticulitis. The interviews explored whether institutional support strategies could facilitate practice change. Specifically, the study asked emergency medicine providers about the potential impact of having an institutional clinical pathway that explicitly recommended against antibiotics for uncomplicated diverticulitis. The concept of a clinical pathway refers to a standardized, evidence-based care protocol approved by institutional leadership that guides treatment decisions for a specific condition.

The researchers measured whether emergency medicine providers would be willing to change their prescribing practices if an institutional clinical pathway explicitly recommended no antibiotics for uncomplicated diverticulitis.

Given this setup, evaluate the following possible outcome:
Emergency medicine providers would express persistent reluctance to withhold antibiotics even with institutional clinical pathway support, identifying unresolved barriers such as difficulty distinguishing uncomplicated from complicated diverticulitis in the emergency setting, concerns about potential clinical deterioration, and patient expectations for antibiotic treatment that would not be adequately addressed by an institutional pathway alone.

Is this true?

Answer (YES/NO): NO